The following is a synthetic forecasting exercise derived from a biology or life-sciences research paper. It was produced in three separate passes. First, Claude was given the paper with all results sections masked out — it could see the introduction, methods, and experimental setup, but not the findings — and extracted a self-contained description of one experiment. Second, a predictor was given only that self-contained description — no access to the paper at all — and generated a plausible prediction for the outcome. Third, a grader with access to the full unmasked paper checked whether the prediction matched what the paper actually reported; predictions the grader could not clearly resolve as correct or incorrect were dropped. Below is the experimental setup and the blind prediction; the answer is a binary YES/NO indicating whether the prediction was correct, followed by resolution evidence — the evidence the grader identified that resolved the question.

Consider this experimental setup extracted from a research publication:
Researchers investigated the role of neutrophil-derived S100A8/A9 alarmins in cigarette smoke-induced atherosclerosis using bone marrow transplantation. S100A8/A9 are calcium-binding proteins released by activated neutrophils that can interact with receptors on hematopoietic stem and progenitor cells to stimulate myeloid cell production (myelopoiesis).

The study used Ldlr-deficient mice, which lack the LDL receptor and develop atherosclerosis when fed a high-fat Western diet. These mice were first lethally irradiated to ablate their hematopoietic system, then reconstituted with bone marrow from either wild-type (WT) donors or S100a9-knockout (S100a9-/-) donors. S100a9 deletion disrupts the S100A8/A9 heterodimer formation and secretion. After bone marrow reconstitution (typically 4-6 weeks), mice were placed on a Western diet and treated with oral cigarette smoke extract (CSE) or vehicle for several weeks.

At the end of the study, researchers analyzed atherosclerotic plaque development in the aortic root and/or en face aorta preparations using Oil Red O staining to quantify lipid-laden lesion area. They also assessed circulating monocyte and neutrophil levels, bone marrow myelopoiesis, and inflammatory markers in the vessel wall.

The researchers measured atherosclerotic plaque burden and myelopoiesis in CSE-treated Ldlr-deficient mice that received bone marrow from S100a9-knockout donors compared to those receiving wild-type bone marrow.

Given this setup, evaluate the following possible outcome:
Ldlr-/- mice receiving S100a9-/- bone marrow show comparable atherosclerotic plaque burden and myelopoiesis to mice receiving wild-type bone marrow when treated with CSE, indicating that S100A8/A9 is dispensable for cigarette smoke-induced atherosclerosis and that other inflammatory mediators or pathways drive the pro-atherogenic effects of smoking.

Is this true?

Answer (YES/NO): NO